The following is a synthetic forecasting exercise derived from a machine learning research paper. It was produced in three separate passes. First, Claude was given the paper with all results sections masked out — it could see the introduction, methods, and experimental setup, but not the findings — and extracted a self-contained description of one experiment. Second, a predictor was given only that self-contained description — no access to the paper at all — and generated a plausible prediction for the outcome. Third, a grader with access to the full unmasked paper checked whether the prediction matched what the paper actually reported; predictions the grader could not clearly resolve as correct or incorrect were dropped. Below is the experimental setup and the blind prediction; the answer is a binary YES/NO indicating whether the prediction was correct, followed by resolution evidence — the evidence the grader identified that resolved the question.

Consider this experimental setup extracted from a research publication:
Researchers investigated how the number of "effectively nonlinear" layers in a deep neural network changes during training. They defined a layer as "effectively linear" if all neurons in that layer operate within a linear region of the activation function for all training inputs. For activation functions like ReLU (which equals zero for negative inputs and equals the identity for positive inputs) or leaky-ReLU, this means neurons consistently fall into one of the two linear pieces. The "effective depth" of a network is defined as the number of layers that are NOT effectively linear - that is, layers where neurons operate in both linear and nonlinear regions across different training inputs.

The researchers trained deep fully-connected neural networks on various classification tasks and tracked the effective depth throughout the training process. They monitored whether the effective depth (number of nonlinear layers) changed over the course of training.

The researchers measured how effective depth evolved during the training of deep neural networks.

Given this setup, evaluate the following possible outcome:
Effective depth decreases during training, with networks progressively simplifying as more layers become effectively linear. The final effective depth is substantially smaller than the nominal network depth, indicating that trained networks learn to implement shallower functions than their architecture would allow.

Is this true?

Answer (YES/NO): NO